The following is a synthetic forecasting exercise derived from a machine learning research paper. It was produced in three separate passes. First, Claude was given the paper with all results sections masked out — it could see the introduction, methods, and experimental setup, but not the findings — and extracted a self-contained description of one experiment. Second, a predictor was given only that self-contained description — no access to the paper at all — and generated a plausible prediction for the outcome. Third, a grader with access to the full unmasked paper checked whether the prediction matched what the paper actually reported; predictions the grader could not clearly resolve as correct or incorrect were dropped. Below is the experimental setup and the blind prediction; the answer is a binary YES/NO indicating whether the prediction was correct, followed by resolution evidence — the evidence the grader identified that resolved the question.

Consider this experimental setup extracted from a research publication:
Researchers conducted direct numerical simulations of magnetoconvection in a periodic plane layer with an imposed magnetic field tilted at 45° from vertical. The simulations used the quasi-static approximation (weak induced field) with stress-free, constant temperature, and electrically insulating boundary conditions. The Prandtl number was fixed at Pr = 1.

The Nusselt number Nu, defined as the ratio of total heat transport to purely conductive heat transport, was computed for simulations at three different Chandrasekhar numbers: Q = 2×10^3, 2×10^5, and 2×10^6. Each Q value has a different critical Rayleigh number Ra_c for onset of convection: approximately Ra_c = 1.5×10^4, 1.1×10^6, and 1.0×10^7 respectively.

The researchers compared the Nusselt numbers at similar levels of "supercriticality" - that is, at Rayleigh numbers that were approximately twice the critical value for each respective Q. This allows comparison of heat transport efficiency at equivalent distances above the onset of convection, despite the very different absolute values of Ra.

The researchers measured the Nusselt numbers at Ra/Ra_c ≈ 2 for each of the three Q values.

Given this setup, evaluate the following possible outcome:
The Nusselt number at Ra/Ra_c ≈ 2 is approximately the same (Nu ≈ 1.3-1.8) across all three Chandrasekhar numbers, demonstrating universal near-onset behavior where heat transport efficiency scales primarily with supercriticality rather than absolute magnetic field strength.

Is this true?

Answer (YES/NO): NO